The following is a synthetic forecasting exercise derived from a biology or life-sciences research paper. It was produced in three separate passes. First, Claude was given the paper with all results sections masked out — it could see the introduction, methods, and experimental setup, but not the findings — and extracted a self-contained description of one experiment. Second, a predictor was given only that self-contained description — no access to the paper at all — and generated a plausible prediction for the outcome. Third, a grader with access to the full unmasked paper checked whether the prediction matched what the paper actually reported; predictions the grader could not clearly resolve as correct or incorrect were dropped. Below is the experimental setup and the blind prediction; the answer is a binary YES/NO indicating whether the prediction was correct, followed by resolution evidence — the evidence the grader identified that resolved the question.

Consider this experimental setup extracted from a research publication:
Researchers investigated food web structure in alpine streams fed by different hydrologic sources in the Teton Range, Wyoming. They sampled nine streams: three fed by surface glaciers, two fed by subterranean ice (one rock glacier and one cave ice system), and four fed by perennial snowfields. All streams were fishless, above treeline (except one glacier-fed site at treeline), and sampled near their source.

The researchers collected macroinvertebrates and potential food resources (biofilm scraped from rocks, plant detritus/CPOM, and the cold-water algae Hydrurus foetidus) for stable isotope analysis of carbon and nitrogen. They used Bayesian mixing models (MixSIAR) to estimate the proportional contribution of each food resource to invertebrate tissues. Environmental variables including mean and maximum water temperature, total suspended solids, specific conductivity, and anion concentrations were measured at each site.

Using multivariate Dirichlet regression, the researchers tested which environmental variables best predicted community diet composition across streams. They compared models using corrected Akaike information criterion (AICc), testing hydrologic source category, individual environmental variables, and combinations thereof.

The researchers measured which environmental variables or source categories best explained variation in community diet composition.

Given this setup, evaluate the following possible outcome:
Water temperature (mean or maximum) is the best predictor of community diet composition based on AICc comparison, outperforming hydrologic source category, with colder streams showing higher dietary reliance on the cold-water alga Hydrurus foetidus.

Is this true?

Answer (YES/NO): NO